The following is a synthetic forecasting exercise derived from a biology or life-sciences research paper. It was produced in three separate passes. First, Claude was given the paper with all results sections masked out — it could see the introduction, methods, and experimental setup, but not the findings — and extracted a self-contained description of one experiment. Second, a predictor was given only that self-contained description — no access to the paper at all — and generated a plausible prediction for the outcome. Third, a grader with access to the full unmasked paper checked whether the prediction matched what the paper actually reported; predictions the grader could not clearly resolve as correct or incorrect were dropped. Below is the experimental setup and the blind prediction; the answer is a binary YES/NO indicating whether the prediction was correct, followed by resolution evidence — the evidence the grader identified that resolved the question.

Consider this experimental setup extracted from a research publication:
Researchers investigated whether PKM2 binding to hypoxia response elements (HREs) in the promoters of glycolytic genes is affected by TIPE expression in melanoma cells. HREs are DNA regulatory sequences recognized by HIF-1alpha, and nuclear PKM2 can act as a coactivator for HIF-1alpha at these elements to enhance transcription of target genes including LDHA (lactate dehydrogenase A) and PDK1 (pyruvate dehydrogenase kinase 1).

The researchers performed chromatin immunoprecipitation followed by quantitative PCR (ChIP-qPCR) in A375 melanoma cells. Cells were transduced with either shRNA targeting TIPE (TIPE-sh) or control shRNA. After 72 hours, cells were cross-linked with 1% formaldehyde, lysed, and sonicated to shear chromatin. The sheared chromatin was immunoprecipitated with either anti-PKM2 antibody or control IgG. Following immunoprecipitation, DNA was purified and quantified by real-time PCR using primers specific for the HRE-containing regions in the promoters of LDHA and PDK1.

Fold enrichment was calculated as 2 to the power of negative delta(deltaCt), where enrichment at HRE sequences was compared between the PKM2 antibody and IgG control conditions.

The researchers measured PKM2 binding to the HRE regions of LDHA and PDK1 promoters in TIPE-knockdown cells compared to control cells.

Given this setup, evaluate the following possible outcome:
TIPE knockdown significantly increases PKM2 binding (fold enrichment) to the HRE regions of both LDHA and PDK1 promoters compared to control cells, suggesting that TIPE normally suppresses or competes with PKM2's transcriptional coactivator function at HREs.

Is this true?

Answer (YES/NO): NO